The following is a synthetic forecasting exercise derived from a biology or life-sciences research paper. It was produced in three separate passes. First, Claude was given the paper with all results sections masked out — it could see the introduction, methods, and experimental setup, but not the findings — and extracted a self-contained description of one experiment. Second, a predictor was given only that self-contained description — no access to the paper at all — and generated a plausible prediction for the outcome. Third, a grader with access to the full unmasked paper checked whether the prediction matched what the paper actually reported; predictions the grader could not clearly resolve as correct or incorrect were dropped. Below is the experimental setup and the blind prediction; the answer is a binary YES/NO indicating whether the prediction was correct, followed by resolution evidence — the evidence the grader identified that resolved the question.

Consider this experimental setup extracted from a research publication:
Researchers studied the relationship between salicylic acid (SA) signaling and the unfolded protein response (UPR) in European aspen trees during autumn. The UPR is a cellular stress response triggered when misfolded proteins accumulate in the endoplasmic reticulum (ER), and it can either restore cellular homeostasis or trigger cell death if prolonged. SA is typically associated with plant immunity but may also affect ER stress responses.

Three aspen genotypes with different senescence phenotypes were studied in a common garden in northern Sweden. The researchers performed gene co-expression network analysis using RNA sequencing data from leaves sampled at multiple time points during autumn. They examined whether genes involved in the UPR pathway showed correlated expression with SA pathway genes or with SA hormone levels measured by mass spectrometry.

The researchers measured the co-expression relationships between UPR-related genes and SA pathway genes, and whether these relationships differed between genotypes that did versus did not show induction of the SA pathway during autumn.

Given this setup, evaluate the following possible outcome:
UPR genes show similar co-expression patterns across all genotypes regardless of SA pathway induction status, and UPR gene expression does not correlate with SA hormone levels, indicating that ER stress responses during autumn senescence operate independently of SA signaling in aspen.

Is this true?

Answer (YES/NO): NO